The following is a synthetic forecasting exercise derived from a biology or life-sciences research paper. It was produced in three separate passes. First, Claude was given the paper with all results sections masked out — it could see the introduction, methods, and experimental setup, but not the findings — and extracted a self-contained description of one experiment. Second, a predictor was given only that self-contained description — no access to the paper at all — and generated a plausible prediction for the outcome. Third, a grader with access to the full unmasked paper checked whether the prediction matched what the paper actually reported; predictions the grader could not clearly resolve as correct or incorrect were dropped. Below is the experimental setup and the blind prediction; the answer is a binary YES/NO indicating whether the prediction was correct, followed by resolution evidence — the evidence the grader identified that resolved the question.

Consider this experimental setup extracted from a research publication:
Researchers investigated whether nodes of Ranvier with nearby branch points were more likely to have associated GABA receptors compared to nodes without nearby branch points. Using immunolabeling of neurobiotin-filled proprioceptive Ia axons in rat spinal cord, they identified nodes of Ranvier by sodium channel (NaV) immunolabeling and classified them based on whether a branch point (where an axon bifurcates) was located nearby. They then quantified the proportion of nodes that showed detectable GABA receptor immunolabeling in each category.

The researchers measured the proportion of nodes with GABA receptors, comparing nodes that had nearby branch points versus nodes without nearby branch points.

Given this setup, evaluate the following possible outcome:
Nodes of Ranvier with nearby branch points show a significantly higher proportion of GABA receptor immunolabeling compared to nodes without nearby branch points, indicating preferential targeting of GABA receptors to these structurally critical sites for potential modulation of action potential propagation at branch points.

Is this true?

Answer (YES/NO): YES